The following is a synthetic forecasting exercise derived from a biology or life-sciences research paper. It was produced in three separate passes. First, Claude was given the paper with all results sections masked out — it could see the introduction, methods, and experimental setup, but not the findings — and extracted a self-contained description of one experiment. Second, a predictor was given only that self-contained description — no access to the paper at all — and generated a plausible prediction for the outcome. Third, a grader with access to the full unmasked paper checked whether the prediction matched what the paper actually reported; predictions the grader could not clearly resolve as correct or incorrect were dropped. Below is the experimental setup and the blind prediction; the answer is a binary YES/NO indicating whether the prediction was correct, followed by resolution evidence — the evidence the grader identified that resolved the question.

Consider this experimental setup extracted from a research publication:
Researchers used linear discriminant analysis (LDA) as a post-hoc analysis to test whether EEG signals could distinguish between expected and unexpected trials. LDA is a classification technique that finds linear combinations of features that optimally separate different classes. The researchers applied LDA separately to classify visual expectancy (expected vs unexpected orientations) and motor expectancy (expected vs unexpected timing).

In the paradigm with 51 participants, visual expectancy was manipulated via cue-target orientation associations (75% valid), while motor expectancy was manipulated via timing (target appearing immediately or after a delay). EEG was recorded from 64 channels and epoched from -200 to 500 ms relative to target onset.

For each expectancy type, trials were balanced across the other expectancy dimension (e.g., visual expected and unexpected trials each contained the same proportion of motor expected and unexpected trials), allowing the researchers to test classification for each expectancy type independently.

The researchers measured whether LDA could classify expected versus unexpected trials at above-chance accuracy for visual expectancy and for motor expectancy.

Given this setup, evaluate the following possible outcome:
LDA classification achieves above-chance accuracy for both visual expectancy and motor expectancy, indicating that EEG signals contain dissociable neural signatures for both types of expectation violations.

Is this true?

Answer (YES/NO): NO